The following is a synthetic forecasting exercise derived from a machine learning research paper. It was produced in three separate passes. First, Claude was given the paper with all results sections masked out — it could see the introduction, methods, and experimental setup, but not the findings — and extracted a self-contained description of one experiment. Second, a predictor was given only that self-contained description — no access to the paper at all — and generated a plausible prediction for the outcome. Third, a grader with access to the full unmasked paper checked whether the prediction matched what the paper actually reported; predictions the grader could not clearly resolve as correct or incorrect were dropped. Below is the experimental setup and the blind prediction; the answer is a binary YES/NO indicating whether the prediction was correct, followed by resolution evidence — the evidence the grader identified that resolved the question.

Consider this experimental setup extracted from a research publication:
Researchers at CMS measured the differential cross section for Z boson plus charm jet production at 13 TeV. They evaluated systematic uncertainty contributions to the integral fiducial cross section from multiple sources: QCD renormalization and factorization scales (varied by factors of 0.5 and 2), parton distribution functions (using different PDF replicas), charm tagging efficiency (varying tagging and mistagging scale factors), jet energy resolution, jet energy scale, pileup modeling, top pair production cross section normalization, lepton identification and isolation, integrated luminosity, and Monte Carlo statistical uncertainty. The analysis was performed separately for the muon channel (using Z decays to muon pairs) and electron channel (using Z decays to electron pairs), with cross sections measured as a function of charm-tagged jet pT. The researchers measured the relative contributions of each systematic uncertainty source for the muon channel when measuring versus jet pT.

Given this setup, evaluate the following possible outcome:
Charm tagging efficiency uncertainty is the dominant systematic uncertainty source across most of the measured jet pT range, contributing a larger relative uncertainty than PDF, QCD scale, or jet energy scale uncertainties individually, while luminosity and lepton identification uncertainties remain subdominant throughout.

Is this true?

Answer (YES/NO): NO